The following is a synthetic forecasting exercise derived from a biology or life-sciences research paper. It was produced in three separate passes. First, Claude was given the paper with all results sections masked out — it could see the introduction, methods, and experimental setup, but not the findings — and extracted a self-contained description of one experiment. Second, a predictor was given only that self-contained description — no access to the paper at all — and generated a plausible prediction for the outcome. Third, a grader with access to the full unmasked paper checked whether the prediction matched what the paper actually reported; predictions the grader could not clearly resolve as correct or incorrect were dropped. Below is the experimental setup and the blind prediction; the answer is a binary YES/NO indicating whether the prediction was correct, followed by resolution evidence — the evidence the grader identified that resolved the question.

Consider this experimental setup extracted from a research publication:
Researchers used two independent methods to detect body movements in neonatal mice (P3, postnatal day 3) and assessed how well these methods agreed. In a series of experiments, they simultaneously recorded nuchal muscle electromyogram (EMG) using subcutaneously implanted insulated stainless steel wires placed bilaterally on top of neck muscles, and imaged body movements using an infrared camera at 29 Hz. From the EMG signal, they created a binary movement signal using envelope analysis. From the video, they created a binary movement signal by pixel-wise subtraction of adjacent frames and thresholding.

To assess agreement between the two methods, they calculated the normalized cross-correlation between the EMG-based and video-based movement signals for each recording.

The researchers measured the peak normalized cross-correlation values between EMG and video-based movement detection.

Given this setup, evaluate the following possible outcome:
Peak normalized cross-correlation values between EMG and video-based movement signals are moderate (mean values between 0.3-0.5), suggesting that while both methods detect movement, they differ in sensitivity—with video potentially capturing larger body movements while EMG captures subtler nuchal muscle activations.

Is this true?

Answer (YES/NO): NO